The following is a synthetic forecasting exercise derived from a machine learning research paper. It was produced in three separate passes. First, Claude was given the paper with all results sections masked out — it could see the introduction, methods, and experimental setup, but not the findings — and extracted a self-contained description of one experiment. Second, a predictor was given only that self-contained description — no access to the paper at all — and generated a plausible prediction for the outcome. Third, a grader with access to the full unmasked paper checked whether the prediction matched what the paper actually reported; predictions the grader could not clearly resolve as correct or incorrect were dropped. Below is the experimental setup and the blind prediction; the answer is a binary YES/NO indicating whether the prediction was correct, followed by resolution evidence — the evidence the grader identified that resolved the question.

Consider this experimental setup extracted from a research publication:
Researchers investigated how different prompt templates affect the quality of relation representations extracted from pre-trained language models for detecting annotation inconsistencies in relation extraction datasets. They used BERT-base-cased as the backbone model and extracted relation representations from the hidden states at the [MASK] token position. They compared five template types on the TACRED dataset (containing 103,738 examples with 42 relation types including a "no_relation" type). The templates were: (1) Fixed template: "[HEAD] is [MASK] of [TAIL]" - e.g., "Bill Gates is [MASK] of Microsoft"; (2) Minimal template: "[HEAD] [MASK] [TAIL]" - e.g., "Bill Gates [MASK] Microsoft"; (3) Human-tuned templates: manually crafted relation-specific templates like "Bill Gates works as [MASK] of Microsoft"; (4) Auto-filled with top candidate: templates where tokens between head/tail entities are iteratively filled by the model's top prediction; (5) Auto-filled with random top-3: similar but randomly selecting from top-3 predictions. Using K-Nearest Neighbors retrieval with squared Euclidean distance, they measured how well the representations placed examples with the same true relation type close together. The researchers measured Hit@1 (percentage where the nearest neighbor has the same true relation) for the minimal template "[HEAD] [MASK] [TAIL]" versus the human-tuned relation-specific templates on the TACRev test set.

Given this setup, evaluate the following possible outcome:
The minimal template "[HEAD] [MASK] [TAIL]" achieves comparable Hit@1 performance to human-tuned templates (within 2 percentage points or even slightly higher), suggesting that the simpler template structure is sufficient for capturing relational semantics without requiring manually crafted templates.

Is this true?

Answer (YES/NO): NO